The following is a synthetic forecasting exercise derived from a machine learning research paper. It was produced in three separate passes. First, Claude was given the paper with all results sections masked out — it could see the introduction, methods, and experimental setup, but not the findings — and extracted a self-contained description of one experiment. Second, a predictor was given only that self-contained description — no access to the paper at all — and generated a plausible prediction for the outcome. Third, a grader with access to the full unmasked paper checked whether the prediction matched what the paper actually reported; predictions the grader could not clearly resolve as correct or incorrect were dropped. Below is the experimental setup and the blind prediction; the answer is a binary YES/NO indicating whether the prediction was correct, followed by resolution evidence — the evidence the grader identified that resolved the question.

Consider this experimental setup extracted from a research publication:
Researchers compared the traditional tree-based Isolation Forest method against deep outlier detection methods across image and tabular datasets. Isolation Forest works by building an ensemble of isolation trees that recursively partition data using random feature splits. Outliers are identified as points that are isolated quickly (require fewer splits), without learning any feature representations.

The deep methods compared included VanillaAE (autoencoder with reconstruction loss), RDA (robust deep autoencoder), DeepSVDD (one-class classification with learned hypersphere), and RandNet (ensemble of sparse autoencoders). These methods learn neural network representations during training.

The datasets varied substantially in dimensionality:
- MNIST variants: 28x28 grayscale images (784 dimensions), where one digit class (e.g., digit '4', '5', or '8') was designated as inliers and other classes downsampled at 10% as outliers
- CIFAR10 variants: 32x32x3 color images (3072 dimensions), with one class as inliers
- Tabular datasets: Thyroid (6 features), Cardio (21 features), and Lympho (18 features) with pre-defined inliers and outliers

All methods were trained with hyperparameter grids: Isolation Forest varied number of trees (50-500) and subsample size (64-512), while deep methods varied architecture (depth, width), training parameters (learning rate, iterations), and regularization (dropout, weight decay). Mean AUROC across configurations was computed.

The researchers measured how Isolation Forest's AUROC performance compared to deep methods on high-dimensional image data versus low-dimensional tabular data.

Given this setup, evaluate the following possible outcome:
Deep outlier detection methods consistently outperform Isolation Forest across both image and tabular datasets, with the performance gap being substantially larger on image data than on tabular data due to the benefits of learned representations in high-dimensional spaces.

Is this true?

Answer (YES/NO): NO